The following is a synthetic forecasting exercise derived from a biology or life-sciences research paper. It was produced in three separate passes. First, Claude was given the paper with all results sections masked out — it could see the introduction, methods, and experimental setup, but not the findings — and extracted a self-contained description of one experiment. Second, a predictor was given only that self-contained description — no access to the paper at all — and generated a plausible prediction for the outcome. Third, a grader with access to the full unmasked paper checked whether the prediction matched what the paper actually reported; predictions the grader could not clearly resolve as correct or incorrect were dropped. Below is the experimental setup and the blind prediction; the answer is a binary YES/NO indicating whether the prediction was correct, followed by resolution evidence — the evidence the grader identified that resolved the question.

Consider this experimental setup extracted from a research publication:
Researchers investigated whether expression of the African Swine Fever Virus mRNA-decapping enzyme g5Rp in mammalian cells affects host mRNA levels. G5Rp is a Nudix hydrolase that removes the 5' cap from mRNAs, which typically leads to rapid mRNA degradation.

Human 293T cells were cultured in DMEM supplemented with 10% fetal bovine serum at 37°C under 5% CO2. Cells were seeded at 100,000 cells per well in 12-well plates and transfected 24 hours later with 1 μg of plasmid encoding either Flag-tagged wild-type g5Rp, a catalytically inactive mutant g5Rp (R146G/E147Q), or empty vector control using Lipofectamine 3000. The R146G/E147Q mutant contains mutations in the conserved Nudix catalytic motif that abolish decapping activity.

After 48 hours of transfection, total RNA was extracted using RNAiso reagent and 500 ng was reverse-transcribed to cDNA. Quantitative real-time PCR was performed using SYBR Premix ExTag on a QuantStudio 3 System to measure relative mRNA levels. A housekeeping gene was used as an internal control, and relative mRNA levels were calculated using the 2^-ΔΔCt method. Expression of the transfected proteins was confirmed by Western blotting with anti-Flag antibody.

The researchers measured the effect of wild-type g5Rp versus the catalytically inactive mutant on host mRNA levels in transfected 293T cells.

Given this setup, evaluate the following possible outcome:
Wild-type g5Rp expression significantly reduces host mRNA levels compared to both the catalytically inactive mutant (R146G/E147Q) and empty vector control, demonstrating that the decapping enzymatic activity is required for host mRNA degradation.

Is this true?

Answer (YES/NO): YES